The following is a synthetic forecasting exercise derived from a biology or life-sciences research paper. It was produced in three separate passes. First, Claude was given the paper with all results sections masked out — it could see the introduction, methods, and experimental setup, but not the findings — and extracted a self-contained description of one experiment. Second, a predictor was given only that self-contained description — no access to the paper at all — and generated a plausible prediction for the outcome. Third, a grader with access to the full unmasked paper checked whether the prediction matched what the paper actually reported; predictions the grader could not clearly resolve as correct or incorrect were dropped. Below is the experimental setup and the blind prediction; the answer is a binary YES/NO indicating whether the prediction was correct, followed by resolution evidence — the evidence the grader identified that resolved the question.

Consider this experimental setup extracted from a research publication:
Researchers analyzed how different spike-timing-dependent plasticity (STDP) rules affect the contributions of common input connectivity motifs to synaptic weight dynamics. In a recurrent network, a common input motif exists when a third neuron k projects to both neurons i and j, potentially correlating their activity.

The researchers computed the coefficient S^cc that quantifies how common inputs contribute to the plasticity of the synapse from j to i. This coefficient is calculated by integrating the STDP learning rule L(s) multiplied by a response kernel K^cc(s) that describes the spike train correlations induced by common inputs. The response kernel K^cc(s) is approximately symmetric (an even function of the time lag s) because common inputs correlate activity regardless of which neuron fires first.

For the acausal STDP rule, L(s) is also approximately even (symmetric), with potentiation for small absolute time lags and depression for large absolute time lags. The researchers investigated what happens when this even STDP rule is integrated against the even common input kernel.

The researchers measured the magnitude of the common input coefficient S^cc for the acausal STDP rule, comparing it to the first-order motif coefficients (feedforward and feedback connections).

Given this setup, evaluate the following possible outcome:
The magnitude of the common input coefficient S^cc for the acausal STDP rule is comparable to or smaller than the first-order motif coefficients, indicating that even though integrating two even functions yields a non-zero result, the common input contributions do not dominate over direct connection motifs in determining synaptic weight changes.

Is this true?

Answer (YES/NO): NO